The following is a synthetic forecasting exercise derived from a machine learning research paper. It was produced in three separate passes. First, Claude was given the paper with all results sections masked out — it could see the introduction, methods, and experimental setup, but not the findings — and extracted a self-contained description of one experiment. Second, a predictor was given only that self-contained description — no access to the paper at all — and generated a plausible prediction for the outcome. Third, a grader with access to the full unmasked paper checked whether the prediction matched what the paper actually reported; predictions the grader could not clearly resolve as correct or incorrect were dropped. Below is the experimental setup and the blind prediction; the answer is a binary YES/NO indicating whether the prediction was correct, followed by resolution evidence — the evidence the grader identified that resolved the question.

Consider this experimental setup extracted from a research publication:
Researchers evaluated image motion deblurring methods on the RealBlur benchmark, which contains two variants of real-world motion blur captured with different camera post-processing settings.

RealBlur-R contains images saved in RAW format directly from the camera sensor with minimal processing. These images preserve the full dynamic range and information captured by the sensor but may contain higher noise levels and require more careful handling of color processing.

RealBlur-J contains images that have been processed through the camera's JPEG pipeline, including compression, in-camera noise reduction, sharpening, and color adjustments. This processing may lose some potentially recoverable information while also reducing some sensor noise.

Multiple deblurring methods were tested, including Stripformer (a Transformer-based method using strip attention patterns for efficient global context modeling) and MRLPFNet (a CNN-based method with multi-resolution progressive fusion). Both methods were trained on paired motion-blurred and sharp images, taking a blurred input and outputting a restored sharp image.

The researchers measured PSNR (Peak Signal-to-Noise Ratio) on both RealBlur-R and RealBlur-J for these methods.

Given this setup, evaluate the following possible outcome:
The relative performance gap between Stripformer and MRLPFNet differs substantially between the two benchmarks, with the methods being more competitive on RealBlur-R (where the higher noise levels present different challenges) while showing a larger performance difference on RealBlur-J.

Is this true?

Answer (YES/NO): NO